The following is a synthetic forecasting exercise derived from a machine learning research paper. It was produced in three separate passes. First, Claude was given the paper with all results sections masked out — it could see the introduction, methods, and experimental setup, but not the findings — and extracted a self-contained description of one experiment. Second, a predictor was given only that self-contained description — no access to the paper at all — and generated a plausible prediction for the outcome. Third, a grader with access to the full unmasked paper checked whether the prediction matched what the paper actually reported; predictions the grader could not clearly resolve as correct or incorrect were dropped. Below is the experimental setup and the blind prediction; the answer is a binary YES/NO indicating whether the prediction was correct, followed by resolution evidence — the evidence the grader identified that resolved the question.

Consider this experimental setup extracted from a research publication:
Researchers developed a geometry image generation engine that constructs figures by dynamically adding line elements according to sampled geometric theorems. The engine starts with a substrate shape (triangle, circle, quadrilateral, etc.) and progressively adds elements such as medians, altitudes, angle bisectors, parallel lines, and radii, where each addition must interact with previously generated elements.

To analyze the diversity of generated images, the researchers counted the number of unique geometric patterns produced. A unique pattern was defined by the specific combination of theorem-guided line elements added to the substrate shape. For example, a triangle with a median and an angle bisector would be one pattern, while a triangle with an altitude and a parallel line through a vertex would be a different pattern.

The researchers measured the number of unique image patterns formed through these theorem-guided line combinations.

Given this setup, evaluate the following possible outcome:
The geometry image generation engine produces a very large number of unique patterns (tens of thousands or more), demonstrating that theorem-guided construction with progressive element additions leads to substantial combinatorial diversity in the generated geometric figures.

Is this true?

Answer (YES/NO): NO